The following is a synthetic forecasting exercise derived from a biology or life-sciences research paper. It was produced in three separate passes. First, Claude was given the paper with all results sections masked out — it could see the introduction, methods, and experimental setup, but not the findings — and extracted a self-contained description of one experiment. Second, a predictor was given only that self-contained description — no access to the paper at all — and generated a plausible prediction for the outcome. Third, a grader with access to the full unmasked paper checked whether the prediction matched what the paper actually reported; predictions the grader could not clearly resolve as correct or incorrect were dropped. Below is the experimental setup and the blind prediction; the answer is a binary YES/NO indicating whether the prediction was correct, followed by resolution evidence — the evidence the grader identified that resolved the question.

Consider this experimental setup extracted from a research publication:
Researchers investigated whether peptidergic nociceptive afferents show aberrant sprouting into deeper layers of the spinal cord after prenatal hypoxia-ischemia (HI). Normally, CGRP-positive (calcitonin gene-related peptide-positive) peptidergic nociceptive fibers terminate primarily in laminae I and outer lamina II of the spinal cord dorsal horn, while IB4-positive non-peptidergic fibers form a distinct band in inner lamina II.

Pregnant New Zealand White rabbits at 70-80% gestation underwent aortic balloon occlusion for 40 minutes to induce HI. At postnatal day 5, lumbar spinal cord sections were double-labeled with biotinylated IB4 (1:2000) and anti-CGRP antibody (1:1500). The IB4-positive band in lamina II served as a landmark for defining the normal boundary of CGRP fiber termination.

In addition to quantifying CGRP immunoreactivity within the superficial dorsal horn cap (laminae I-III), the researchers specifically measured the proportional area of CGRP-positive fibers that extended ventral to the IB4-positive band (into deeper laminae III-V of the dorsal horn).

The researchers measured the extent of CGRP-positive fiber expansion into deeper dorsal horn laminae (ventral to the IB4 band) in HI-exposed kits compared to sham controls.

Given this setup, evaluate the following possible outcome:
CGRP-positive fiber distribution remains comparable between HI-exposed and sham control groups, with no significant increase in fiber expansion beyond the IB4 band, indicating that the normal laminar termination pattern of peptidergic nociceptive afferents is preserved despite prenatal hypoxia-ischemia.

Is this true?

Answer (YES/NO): NO